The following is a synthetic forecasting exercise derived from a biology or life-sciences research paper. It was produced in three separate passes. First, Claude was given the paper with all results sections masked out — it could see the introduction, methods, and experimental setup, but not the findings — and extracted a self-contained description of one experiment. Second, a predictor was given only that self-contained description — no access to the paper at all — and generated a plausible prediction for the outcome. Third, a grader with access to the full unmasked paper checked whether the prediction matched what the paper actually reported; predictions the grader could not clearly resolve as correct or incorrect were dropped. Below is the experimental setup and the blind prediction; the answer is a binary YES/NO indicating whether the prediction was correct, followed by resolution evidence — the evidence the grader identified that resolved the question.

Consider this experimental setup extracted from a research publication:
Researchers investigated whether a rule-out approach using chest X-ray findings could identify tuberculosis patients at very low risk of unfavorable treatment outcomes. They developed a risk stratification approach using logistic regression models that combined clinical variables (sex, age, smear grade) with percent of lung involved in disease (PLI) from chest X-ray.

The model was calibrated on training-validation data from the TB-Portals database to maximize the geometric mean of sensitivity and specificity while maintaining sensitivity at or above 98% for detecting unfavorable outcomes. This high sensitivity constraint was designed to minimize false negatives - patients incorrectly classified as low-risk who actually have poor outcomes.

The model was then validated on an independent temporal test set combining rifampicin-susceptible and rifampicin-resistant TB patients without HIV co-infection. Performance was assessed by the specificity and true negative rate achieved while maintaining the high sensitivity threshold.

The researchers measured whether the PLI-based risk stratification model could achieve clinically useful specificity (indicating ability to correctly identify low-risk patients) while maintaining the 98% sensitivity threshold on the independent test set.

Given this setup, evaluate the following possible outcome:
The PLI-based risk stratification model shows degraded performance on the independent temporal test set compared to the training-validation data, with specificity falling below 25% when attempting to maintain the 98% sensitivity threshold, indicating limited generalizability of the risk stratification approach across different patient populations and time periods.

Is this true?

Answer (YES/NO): NO